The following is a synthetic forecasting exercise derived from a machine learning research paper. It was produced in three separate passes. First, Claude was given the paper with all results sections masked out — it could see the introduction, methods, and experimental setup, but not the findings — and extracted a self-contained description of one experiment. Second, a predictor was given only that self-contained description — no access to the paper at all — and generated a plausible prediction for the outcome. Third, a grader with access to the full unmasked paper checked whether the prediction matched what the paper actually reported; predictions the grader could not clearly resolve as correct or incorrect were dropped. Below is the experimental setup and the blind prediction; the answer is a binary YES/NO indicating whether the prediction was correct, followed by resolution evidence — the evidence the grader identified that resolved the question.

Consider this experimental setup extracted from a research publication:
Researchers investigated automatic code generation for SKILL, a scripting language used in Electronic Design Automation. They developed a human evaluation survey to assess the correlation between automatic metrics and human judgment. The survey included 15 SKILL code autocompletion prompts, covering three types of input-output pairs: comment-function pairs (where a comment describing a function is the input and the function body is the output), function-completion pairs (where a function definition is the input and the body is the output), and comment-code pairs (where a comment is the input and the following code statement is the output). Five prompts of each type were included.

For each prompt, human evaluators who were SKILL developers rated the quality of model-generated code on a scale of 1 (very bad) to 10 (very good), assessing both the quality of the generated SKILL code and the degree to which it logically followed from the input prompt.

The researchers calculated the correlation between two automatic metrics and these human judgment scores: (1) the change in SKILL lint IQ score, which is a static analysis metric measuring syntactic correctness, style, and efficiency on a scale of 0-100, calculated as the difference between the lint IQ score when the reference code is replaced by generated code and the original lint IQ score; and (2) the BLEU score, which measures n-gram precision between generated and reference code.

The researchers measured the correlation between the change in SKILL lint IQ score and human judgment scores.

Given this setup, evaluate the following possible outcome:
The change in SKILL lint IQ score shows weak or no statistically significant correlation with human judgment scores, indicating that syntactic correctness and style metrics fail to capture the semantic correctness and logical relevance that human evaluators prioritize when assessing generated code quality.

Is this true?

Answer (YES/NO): NO